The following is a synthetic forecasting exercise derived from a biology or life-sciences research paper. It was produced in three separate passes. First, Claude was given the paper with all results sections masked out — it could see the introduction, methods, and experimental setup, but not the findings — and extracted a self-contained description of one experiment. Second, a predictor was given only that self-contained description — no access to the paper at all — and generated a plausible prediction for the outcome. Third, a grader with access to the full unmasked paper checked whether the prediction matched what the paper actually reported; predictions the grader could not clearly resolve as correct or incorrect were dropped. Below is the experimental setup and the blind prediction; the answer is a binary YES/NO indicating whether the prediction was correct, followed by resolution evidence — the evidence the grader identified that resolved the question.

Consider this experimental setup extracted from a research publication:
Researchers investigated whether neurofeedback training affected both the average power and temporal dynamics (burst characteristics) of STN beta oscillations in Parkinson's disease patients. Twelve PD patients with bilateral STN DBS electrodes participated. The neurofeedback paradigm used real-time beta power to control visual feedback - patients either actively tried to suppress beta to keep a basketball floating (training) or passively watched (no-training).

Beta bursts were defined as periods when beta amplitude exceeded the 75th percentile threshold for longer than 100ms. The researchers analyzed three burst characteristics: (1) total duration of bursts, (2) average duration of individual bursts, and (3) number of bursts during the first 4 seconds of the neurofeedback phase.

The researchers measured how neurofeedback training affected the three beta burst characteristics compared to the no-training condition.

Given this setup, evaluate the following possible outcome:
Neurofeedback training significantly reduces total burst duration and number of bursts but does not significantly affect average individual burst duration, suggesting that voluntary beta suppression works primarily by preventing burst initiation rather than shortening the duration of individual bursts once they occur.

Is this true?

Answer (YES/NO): NO